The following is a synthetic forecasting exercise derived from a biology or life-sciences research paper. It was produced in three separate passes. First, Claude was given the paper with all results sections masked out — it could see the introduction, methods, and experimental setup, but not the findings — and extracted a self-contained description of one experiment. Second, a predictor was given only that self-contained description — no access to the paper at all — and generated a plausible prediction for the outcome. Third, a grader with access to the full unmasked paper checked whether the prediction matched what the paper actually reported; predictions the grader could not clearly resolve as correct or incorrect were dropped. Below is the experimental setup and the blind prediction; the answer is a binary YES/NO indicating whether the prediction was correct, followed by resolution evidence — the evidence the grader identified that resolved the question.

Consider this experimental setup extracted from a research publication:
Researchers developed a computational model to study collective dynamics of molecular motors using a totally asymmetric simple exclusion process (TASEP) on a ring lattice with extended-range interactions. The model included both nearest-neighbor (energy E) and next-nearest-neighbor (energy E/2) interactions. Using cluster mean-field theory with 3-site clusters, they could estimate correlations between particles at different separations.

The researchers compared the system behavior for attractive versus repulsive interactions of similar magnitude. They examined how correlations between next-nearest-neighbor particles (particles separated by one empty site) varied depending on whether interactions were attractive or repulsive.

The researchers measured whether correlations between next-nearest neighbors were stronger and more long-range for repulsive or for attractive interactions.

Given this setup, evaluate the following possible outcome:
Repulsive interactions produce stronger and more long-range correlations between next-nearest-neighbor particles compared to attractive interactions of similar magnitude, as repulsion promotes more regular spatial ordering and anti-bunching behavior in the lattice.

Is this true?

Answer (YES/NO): NO